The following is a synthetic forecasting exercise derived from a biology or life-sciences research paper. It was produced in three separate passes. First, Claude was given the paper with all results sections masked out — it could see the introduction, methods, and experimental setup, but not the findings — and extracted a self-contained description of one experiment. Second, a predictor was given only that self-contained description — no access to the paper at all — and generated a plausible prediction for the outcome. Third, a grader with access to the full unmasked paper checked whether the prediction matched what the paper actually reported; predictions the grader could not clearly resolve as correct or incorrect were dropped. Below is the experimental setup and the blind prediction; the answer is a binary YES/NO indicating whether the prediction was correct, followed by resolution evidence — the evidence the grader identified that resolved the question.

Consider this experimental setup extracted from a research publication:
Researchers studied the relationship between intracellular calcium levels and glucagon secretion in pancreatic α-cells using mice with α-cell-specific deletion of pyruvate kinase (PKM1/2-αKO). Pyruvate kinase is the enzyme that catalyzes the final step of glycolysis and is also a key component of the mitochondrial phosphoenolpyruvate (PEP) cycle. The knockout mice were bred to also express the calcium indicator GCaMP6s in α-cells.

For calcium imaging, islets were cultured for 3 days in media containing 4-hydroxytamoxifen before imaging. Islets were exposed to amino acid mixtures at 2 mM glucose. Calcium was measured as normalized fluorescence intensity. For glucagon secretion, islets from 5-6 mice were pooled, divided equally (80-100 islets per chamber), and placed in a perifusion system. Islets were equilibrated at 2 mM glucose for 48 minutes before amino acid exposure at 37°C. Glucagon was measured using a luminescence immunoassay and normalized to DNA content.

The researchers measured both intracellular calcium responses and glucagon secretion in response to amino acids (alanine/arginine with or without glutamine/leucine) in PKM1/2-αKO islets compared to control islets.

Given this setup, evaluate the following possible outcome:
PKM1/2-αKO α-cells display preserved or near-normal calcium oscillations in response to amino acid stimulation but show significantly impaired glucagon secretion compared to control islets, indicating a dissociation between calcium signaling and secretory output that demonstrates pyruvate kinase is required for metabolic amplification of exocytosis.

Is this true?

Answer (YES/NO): NO